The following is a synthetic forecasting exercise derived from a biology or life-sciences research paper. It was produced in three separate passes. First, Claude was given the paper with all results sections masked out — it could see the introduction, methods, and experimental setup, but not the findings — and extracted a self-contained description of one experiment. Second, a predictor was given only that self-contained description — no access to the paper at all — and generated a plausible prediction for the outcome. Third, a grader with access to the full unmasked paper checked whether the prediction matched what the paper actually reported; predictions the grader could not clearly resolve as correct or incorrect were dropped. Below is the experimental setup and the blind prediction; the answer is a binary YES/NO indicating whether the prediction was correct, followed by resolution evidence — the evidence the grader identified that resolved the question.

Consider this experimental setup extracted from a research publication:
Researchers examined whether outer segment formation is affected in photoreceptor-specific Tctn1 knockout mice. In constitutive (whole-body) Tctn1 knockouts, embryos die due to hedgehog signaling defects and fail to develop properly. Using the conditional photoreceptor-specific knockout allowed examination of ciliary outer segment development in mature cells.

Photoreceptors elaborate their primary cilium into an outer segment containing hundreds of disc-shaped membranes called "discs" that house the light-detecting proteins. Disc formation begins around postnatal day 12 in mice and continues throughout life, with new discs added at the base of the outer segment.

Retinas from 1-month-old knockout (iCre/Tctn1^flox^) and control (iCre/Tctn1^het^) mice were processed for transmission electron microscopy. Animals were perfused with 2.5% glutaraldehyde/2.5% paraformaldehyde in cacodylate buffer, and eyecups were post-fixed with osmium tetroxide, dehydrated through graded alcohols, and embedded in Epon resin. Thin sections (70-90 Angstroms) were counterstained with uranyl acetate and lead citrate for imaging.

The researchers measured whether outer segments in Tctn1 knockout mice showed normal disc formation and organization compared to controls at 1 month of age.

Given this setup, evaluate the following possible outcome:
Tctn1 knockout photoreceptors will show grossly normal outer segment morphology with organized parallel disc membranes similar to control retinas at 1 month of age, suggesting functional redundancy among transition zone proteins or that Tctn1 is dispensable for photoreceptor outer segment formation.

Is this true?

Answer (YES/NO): YES